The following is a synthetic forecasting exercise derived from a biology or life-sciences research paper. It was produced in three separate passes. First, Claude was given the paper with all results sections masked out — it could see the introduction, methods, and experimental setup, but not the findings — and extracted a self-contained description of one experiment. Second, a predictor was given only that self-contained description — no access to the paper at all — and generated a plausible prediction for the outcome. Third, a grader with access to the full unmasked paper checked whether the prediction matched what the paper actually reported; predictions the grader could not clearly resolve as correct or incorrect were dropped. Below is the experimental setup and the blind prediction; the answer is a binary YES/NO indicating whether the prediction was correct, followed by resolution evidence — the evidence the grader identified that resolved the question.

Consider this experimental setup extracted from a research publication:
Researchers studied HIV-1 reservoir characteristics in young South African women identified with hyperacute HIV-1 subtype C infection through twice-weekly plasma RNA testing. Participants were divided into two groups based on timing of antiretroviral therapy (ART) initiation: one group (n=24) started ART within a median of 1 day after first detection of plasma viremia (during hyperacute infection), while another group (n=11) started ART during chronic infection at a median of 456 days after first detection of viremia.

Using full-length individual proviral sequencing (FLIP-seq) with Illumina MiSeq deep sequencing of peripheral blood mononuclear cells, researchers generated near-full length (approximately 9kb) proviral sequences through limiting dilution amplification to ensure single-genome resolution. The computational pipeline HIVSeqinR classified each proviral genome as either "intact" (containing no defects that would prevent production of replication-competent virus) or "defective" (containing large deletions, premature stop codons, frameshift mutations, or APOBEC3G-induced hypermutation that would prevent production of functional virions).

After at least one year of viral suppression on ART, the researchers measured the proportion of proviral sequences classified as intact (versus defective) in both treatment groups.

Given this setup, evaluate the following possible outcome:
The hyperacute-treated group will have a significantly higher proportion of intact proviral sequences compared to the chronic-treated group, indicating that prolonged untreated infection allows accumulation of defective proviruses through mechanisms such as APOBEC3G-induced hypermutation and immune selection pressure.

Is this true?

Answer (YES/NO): NO